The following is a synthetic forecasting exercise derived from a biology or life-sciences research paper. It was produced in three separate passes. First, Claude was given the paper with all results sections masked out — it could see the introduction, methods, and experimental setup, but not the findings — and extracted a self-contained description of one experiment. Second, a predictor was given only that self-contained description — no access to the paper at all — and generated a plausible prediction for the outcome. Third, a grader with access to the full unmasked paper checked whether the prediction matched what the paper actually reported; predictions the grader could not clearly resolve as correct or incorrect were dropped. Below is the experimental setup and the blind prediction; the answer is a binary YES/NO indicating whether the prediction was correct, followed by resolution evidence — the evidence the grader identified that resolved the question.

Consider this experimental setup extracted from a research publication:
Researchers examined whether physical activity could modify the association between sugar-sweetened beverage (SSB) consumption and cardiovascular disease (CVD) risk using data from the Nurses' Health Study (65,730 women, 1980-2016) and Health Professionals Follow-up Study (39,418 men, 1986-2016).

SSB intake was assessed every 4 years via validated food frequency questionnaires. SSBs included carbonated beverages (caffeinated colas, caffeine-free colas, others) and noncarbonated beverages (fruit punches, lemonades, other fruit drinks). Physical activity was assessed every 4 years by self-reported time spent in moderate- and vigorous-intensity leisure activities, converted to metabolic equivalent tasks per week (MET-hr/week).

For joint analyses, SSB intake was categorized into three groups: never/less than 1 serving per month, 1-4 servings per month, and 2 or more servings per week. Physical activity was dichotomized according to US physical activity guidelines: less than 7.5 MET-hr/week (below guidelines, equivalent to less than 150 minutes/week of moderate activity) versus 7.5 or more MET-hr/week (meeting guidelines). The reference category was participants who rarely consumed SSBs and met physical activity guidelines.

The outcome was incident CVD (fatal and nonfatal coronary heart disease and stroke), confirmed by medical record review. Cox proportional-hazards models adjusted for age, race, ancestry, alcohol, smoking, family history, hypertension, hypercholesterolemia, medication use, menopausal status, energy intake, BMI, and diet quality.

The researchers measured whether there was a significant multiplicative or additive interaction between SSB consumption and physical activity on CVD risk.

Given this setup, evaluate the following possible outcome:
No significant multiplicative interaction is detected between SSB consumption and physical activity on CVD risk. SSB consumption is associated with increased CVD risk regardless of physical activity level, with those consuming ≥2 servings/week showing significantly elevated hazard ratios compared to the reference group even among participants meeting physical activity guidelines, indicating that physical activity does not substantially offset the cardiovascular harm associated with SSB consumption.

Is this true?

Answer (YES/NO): YES